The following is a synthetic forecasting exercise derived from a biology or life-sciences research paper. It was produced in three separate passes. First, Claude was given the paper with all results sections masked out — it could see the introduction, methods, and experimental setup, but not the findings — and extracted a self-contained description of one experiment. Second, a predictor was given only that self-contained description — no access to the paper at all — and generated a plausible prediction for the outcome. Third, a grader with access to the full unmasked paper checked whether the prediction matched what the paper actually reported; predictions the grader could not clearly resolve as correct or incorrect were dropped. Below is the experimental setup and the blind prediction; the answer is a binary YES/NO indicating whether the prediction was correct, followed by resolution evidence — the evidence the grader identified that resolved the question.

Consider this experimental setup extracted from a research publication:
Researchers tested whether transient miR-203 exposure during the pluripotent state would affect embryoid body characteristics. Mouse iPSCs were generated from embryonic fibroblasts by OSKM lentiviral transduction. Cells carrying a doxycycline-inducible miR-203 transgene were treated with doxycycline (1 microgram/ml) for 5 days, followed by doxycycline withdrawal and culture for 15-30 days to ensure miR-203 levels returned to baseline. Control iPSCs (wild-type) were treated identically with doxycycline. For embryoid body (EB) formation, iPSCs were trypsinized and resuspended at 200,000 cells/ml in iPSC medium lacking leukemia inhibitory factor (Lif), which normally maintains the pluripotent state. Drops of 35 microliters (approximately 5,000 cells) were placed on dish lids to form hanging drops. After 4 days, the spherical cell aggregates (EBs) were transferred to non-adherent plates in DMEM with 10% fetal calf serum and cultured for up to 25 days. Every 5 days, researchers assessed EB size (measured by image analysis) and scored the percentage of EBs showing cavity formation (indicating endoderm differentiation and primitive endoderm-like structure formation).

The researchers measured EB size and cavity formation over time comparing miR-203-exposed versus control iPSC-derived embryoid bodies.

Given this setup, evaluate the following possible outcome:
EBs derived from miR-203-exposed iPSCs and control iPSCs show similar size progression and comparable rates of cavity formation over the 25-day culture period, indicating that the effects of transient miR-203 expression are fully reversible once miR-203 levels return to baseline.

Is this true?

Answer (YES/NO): NO